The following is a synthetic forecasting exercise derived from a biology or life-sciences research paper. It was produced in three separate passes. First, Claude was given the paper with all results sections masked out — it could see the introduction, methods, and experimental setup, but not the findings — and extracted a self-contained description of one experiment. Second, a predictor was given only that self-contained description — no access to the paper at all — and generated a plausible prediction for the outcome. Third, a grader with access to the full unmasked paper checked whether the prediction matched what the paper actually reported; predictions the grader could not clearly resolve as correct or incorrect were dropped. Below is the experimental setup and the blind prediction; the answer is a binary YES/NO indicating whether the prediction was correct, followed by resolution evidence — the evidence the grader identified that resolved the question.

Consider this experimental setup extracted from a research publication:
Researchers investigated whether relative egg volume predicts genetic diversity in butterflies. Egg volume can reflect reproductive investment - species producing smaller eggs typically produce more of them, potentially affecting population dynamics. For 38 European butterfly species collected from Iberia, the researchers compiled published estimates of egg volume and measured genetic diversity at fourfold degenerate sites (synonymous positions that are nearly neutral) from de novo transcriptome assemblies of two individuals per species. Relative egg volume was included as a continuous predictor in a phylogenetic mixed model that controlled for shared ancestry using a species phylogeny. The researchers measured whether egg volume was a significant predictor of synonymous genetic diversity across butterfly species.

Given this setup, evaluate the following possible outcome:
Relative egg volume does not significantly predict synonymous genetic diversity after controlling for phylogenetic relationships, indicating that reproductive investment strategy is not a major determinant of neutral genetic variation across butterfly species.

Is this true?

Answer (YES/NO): YES